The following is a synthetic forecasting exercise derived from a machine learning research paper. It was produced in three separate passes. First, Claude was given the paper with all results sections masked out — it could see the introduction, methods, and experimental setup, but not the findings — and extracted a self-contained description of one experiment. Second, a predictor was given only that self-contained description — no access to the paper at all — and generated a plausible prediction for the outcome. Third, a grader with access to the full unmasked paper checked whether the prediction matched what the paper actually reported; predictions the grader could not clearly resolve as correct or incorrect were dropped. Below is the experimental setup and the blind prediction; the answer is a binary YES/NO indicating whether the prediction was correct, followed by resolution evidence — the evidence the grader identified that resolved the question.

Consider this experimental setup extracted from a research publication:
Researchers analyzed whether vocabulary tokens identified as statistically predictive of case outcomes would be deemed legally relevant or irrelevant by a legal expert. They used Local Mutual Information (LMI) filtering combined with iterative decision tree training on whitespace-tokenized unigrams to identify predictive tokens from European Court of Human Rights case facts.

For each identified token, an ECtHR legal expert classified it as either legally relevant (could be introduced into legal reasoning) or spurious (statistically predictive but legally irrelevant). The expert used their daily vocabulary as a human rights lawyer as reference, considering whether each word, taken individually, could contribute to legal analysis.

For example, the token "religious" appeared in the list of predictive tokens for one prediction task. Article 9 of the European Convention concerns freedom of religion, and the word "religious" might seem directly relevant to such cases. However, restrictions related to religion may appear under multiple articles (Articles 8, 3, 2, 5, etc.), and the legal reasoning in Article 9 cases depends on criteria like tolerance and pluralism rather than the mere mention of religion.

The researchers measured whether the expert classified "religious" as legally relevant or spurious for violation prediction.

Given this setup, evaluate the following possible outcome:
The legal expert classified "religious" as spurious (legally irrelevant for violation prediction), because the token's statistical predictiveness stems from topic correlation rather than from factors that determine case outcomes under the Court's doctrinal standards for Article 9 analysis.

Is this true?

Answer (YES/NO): YES